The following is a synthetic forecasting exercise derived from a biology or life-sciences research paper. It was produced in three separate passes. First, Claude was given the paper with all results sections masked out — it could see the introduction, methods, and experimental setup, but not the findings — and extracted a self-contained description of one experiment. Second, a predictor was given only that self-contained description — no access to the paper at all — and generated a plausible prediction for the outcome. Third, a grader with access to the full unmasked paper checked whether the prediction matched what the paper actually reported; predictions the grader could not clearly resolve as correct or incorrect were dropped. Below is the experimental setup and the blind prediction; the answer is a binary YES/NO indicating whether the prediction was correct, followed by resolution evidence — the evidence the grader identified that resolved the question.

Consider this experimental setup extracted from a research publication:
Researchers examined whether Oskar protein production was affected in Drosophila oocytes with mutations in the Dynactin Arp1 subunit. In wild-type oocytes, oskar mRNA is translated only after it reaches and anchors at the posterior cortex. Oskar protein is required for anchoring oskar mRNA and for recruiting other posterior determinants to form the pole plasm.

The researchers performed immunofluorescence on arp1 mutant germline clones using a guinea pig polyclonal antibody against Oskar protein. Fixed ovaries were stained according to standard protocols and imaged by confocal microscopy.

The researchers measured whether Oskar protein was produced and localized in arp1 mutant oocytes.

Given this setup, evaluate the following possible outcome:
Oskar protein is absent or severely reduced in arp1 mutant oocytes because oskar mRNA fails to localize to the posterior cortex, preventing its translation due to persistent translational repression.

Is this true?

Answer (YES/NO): NO